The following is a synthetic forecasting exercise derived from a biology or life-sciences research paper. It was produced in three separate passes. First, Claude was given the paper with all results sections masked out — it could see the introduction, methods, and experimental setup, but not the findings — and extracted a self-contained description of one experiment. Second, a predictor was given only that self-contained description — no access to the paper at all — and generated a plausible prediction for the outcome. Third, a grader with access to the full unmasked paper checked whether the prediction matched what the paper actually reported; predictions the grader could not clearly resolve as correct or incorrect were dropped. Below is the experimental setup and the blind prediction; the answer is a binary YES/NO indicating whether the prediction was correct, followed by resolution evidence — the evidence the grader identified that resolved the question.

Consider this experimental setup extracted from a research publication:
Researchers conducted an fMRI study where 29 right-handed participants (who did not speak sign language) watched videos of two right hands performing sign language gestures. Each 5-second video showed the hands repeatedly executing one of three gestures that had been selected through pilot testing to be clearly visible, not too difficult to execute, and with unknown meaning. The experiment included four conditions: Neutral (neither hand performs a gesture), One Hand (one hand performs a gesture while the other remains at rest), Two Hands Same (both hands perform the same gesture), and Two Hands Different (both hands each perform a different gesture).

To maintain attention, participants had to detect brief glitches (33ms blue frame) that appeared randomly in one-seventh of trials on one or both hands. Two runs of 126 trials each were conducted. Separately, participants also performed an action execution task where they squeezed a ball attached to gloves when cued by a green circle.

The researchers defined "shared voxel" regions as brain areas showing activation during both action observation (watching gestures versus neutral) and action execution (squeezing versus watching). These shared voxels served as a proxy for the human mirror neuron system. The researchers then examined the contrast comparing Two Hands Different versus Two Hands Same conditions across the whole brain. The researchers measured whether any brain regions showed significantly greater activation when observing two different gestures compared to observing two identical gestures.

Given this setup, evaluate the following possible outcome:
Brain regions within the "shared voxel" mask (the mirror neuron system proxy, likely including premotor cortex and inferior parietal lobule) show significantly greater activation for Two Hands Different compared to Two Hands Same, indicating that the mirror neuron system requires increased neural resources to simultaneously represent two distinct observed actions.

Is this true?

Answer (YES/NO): YES